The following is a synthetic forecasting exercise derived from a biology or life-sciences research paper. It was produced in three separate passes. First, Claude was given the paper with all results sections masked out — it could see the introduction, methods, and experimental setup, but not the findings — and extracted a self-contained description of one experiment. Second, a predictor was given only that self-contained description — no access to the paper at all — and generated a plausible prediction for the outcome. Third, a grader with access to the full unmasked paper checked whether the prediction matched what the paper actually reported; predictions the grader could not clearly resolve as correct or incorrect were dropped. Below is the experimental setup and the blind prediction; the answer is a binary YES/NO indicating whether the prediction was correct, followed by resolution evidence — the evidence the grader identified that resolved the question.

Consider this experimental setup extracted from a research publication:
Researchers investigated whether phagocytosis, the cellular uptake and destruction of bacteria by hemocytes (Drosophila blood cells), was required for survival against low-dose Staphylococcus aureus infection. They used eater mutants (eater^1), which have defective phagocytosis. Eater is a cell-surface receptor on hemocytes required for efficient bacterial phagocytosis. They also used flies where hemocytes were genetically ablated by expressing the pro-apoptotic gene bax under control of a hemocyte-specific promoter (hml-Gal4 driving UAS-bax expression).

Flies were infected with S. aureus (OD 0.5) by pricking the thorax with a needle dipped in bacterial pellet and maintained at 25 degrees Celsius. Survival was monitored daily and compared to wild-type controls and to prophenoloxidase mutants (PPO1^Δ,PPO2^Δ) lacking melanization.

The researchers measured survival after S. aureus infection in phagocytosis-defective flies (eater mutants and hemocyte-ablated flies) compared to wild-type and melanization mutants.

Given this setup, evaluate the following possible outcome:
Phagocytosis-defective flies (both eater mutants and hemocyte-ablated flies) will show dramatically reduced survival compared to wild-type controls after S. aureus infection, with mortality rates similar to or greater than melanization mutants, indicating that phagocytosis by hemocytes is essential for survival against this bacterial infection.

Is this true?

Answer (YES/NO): NO